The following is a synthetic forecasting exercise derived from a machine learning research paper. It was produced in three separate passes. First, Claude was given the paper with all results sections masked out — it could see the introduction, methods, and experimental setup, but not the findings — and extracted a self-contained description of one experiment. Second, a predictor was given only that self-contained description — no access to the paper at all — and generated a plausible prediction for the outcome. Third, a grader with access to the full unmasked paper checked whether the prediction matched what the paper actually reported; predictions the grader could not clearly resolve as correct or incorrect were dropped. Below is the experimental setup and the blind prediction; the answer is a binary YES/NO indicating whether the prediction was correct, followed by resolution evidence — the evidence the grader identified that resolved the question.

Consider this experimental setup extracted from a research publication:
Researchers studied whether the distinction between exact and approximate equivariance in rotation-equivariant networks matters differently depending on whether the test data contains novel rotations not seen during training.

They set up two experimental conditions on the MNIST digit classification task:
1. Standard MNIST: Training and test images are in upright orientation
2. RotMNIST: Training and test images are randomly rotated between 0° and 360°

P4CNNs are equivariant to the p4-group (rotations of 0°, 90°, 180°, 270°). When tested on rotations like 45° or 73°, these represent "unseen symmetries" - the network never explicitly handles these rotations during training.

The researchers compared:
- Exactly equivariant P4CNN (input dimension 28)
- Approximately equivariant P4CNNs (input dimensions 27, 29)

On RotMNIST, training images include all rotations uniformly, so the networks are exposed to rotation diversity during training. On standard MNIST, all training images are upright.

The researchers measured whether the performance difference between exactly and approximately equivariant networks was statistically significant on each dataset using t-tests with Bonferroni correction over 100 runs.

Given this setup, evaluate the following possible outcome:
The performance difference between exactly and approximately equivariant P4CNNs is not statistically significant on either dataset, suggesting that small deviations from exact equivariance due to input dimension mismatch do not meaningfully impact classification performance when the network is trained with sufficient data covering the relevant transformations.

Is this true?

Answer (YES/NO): NO